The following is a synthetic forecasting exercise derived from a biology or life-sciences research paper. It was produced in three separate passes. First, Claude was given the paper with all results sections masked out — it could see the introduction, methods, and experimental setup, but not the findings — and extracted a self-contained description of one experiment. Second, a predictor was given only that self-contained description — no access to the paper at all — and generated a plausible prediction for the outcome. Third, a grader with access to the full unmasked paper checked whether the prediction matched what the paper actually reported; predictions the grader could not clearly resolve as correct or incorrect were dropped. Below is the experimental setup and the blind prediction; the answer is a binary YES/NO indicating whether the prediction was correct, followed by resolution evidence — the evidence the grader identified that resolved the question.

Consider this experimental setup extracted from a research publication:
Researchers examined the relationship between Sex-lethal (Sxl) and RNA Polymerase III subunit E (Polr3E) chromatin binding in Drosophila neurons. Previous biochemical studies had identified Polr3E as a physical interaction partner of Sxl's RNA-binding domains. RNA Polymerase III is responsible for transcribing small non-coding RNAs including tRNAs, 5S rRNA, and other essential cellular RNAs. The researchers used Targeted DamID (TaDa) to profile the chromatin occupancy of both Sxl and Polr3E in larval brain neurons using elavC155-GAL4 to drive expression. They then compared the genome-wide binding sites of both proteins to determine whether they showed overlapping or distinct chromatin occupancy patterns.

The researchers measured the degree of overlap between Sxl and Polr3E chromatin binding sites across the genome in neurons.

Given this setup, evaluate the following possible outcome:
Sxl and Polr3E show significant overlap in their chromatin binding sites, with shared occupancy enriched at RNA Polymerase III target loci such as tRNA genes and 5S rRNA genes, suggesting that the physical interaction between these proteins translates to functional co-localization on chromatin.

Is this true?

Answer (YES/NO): YES